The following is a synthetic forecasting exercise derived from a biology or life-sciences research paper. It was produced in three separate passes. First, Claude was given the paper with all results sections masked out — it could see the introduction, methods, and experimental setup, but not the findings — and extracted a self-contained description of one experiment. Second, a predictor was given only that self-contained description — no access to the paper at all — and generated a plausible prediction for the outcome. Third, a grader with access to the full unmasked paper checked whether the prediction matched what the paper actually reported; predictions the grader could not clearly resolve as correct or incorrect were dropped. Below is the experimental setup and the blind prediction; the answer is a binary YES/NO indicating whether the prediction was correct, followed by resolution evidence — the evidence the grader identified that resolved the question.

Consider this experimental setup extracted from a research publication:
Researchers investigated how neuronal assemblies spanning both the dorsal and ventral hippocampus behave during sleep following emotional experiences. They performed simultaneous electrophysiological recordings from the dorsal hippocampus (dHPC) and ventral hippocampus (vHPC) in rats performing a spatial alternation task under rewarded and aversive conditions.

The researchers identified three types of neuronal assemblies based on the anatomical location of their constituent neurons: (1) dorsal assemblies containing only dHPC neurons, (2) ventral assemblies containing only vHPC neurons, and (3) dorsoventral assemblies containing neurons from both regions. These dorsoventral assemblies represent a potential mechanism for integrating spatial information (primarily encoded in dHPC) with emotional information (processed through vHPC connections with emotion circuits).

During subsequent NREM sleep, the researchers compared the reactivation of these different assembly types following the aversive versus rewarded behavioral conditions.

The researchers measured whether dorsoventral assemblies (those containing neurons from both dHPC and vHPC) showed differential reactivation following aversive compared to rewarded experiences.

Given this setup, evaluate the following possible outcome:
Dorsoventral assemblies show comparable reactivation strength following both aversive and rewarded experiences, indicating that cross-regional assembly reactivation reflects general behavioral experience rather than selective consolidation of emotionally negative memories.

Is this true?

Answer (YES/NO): NO